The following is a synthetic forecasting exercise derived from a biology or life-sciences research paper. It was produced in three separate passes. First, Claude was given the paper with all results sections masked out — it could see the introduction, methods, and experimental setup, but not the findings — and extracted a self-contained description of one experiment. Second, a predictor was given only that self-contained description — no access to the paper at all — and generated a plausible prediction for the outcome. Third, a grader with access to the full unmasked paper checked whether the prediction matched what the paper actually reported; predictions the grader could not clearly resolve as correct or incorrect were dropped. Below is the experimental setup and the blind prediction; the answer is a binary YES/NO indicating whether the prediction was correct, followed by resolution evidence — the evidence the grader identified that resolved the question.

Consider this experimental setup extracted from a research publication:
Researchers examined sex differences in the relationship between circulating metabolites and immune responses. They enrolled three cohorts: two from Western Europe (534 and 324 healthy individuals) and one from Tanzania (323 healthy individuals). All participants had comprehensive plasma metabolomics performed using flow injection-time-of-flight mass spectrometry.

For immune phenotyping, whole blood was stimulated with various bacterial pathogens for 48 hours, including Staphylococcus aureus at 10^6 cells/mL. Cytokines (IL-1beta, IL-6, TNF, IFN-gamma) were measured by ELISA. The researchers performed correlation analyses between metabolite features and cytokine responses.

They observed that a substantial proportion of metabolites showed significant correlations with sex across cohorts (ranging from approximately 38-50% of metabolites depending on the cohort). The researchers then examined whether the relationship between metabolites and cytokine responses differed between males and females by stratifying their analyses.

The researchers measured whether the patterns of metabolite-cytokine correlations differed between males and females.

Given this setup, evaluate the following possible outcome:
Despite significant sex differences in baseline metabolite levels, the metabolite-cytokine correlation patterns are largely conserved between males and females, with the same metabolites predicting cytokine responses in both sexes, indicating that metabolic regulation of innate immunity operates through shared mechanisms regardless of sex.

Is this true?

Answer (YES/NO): NO